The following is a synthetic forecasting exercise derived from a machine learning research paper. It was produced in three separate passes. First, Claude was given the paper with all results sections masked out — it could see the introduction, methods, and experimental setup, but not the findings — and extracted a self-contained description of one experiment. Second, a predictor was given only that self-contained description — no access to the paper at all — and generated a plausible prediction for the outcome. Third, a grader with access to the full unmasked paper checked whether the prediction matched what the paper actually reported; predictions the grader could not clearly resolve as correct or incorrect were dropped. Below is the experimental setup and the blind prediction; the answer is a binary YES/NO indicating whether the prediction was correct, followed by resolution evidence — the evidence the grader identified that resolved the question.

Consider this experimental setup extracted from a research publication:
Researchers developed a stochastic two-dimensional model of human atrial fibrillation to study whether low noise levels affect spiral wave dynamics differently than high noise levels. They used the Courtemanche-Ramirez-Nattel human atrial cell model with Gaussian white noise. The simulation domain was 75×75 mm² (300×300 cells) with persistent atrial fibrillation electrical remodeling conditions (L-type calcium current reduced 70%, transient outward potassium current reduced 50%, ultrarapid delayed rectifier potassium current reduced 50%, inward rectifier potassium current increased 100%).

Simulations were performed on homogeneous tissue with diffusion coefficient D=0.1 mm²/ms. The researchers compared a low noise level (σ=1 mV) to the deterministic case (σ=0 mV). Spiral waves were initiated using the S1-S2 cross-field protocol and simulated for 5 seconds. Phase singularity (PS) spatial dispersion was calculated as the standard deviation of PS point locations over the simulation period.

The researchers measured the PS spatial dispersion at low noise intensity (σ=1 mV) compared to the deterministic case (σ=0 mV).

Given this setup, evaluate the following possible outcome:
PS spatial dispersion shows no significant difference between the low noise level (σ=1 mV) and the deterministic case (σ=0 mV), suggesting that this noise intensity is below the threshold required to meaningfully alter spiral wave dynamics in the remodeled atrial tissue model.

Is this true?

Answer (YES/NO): NO